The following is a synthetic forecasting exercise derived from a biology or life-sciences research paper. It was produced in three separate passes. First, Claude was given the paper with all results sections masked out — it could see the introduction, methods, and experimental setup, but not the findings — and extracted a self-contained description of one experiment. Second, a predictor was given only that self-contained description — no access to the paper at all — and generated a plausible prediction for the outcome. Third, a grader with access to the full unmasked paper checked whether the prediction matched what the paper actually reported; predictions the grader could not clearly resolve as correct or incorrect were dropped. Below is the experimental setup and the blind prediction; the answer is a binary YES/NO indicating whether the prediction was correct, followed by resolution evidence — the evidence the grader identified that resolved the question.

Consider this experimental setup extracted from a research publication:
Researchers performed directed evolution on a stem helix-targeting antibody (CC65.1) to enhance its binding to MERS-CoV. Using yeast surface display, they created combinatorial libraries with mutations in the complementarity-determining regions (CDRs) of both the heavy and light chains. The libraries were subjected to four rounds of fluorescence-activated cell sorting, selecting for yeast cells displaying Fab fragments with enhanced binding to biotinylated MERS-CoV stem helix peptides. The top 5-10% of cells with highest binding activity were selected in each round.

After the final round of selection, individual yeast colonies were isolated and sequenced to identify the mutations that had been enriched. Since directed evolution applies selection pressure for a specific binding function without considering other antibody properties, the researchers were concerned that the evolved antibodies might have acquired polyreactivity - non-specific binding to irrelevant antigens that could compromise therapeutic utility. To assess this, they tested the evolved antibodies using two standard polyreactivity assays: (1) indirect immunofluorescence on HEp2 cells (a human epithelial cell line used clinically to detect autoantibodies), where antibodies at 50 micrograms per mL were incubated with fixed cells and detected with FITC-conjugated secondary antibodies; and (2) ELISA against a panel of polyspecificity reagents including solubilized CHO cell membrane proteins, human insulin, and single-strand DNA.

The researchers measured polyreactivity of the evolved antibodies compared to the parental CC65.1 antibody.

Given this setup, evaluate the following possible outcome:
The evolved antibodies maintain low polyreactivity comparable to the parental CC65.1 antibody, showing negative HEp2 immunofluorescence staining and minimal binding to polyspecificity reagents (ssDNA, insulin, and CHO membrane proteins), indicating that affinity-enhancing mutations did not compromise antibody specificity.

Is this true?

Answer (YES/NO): NO